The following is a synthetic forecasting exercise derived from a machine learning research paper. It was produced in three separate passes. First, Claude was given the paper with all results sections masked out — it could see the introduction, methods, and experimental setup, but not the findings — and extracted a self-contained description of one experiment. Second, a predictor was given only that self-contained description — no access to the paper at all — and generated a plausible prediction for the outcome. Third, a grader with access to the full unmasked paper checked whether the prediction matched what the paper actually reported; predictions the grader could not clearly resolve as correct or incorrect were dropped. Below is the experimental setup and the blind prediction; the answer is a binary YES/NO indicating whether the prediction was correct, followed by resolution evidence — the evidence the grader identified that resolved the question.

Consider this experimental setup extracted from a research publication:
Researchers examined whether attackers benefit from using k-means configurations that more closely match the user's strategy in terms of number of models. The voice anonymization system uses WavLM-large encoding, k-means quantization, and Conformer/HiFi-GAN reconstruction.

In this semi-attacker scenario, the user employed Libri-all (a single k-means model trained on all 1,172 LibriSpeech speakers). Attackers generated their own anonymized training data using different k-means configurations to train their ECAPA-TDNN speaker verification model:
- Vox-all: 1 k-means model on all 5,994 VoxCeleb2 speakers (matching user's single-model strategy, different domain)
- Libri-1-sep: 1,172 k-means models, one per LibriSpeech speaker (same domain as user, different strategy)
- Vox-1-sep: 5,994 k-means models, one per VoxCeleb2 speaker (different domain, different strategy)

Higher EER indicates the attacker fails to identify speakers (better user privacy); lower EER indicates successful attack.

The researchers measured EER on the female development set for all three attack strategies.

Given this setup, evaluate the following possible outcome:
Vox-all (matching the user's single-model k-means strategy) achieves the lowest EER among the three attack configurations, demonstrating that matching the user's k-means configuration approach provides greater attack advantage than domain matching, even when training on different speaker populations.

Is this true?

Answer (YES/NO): NO